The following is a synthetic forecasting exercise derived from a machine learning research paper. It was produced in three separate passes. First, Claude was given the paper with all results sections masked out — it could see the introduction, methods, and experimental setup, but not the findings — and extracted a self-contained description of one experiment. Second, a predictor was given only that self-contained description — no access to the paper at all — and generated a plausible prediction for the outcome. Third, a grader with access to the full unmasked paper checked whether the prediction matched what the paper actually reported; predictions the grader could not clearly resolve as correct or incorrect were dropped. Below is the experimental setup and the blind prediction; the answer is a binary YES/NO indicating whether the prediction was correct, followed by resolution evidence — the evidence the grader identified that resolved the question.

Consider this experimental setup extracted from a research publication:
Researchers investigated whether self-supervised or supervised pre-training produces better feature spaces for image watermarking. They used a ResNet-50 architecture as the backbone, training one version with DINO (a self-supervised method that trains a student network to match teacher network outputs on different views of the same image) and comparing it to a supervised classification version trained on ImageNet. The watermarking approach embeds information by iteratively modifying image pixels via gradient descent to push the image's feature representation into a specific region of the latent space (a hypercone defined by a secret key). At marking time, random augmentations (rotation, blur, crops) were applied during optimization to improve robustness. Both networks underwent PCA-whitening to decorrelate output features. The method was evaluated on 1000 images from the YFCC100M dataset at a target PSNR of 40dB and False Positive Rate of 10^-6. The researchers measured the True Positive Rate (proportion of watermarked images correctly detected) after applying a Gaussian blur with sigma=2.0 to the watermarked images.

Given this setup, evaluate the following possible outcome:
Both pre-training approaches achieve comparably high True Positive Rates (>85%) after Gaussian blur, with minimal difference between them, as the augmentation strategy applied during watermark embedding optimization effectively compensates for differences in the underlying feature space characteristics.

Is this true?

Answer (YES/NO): NO